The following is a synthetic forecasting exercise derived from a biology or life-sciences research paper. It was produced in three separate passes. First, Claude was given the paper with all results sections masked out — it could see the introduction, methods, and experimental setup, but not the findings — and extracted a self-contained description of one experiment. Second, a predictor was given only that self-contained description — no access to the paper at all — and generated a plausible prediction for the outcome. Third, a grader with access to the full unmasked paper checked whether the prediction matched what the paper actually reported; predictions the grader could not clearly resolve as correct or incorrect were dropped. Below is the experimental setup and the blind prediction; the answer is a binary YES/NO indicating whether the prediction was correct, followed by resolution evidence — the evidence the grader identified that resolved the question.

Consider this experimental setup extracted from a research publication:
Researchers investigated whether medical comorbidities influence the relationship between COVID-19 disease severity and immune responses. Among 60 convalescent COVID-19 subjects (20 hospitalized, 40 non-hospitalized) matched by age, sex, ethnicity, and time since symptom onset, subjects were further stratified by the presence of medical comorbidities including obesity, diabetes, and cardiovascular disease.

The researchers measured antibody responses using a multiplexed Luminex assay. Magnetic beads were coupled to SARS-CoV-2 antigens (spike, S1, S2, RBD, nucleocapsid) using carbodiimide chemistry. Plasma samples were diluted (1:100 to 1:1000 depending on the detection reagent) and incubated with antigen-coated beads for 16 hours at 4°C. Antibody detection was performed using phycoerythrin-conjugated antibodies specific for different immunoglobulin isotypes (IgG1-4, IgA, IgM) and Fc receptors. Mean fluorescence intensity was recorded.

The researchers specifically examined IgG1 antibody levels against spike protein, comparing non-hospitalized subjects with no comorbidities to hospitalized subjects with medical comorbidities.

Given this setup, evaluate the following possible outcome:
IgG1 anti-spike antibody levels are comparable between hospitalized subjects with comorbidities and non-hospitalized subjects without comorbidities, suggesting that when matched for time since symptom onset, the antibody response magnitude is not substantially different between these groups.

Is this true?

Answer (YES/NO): NO